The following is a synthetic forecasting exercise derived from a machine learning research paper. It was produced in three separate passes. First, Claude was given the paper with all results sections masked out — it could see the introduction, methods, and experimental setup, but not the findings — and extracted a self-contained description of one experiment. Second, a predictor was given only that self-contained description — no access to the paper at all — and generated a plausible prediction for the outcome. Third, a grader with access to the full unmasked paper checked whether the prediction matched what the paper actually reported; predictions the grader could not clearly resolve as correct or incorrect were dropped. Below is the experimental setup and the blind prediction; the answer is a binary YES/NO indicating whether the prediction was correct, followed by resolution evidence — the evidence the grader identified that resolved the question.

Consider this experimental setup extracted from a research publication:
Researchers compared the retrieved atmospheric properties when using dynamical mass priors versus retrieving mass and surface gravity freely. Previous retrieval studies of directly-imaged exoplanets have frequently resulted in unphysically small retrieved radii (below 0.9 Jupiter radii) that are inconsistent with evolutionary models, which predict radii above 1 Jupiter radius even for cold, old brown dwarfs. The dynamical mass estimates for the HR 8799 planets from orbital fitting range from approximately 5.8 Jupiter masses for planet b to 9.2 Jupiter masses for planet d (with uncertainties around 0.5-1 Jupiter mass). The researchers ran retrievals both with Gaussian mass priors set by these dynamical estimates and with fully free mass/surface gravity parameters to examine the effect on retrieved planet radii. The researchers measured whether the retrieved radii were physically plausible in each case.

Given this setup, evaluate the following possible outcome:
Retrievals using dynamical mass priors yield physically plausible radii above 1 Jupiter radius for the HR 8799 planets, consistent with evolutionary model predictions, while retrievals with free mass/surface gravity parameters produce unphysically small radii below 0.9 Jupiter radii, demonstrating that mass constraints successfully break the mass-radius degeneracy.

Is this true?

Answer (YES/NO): NO